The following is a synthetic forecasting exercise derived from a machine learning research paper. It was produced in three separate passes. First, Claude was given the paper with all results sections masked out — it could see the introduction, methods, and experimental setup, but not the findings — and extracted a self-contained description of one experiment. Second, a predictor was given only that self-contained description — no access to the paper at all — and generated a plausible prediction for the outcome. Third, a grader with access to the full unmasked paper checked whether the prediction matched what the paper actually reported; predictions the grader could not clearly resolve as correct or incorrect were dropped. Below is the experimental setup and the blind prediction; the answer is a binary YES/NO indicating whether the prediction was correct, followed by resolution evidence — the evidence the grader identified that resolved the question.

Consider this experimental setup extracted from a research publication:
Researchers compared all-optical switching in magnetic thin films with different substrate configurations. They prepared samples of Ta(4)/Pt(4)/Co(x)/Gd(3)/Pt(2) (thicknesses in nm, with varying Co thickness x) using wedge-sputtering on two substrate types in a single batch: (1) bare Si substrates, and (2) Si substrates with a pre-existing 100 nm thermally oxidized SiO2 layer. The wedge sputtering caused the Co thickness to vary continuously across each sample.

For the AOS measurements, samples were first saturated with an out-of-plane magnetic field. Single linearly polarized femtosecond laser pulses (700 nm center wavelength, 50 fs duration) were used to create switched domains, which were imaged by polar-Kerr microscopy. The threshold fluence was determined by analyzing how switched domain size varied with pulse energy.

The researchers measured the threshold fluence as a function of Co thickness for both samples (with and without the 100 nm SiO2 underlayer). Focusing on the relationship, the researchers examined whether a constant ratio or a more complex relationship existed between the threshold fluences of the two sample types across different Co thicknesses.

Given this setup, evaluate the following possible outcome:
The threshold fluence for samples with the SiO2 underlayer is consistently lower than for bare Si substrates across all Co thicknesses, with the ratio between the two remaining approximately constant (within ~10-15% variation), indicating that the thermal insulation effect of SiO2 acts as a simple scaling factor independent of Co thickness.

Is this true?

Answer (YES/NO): NO